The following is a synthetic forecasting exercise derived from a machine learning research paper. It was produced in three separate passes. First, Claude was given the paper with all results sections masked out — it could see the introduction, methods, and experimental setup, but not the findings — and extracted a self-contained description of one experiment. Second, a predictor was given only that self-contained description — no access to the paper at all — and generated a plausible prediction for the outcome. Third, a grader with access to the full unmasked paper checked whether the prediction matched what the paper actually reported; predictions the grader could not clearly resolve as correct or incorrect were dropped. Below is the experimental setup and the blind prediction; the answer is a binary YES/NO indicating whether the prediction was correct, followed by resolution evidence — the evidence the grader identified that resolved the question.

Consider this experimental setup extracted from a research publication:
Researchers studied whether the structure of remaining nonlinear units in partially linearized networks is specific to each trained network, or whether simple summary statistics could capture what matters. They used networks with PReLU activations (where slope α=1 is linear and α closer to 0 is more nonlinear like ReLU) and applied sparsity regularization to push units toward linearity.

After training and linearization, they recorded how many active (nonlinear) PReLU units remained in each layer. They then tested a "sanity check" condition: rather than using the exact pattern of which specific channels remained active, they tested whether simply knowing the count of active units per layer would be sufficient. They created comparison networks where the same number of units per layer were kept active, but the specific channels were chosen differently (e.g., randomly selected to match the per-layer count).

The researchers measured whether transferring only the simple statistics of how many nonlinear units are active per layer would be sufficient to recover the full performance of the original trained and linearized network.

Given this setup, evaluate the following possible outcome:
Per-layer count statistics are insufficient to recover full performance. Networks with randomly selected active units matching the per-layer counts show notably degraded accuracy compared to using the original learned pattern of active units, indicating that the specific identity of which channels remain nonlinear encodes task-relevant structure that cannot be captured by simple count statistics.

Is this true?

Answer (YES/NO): NO